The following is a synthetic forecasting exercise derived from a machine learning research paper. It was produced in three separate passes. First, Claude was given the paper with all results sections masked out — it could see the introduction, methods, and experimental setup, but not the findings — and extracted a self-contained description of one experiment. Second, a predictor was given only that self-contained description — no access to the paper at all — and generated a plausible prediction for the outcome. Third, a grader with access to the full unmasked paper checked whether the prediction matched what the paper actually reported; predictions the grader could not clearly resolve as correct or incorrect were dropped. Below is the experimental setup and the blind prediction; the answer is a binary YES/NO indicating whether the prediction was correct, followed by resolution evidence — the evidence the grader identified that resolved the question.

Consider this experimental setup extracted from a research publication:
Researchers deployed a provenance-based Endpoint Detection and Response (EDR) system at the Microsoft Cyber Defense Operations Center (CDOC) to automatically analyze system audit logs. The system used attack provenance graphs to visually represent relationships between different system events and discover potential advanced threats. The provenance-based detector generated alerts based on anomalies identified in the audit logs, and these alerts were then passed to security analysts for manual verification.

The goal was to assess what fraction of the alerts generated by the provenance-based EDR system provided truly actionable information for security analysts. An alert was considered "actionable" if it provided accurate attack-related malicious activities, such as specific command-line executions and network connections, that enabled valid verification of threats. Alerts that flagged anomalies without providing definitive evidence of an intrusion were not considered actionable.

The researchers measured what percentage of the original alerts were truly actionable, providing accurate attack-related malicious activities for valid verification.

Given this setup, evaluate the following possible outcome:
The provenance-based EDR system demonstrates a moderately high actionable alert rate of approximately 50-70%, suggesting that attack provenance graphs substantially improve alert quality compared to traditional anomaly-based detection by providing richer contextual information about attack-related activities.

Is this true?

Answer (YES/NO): NO